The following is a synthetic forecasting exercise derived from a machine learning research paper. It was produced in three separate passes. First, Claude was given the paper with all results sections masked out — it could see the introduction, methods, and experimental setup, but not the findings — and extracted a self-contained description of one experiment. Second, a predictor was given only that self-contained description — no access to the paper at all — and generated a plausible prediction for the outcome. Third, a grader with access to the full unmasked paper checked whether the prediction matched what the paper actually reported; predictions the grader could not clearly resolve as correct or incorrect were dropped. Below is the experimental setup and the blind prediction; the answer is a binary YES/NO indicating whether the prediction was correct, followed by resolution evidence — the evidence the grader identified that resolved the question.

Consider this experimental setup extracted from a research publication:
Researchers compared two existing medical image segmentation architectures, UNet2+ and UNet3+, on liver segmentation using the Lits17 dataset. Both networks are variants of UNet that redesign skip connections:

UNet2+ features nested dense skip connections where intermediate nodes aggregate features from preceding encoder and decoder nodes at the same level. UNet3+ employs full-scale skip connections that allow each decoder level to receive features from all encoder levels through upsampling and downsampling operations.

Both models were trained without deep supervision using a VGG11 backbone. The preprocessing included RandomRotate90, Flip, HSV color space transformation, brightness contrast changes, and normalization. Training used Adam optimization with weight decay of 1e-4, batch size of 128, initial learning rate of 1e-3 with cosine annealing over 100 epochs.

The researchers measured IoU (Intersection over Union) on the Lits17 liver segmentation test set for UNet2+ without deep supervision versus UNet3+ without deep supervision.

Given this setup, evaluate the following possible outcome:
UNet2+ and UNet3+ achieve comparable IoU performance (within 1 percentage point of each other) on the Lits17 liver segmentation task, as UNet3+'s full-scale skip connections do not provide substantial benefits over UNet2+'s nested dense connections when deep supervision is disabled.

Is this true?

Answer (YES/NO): YES